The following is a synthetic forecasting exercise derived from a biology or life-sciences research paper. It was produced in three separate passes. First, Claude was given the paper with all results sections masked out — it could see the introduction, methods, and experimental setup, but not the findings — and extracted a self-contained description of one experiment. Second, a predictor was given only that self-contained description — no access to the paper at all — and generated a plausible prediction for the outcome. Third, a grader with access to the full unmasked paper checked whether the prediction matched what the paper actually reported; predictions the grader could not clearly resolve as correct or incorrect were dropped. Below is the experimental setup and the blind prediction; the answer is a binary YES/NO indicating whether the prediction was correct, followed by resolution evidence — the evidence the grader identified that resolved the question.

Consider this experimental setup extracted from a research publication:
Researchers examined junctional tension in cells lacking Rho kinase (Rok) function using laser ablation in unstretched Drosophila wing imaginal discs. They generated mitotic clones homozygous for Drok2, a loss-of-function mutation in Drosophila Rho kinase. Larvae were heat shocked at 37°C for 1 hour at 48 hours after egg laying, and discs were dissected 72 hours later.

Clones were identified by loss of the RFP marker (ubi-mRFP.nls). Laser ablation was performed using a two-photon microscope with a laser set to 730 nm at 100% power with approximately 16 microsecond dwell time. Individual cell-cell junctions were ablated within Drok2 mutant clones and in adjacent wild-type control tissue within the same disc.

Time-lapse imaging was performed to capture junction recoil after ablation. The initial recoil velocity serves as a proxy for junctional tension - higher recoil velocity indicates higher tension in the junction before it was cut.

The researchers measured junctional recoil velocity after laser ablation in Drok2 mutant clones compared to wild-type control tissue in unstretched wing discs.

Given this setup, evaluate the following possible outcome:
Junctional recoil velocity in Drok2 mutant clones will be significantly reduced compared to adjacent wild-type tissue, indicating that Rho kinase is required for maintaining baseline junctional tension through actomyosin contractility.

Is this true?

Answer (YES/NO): YES